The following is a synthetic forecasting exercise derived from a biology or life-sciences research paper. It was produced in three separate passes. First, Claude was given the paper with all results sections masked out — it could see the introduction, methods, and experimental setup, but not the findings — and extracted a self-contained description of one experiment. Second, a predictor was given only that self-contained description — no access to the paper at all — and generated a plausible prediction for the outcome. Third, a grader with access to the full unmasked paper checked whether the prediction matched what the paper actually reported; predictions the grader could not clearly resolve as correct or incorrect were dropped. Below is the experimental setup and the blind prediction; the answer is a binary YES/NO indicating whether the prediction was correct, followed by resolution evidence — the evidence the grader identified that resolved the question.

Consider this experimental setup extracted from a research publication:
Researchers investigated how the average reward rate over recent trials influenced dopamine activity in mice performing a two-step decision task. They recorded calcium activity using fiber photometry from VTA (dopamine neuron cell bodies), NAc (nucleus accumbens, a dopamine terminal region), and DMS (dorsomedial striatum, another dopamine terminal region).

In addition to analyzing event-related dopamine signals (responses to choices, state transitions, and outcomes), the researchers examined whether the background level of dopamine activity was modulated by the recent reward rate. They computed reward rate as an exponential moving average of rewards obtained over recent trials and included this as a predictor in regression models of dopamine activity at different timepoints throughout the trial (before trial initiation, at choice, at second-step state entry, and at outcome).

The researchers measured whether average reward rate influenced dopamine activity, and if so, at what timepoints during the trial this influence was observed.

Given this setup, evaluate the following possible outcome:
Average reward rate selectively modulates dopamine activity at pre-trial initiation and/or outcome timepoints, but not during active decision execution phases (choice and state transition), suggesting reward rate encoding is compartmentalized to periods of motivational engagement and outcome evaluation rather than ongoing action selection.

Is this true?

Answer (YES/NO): NO